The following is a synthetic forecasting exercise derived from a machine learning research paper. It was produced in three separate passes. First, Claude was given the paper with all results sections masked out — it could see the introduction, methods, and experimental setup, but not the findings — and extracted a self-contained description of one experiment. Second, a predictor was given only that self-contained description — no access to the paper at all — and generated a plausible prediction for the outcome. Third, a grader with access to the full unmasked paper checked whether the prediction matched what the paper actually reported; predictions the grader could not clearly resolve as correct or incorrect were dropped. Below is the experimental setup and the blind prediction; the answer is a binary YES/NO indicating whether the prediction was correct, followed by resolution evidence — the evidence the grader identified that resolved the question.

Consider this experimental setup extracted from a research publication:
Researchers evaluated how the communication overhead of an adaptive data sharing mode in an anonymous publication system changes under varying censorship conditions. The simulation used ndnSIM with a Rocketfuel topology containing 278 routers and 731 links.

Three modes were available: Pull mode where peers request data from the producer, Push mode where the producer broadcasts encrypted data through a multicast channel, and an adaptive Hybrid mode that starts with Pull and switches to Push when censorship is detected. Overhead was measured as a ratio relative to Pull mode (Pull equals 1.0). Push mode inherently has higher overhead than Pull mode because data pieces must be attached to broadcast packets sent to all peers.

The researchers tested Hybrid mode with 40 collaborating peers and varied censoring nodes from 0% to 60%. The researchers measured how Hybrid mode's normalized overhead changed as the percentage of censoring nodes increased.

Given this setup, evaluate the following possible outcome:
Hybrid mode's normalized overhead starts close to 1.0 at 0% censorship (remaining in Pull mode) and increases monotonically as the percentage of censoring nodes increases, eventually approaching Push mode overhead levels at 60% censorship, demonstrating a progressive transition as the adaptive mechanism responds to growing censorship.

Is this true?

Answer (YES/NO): YES